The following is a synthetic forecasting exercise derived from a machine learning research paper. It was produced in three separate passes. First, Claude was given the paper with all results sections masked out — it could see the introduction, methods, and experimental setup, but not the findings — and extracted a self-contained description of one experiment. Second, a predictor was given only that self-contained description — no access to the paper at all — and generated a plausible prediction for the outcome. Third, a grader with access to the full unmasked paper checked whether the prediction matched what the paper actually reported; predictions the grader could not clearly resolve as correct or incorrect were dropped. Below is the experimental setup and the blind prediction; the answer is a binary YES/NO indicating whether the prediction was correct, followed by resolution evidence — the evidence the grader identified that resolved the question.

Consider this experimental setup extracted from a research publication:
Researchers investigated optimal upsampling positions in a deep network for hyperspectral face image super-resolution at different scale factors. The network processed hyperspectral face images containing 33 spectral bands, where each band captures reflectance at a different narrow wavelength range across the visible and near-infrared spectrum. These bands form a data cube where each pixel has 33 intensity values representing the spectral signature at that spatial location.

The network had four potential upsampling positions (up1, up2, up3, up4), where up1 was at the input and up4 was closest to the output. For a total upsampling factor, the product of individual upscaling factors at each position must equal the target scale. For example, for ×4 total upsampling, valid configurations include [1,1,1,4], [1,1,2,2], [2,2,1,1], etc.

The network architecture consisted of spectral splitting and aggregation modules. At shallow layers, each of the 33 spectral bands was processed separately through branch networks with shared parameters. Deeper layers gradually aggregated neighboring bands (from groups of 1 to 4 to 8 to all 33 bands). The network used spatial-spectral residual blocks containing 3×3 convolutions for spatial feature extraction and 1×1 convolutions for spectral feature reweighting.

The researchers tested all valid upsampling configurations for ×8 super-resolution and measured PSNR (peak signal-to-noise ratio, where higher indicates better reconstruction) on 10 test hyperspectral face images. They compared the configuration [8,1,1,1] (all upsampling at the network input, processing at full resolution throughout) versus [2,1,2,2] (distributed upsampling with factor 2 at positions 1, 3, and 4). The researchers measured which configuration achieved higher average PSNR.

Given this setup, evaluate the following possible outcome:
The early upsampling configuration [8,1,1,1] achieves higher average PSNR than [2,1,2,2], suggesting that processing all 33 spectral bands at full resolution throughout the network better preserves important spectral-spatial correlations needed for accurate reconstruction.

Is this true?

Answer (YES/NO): NO